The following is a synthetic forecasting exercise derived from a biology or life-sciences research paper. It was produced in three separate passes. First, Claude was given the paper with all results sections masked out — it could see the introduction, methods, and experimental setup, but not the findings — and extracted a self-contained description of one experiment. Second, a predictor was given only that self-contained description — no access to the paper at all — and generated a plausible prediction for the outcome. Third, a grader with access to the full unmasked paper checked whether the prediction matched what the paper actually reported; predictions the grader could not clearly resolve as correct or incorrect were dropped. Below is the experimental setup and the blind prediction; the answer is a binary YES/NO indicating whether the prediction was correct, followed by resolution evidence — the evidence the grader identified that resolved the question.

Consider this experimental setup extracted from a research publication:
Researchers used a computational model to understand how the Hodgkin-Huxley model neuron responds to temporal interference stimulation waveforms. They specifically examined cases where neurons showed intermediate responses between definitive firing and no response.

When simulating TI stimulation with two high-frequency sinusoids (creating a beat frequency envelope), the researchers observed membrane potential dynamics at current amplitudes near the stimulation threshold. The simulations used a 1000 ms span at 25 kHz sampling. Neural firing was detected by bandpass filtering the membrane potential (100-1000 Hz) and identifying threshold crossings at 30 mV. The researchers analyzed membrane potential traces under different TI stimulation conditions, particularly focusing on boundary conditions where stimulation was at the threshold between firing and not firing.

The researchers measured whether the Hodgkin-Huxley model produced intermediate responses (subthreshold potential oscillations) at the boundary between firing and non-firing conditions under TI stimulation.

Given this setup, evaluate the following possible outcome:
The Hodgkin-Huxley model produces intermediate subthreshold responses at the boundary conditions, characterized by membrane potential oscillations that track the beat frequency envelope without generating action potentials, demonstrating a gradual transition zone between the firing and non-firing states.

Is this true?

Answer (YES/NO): YES